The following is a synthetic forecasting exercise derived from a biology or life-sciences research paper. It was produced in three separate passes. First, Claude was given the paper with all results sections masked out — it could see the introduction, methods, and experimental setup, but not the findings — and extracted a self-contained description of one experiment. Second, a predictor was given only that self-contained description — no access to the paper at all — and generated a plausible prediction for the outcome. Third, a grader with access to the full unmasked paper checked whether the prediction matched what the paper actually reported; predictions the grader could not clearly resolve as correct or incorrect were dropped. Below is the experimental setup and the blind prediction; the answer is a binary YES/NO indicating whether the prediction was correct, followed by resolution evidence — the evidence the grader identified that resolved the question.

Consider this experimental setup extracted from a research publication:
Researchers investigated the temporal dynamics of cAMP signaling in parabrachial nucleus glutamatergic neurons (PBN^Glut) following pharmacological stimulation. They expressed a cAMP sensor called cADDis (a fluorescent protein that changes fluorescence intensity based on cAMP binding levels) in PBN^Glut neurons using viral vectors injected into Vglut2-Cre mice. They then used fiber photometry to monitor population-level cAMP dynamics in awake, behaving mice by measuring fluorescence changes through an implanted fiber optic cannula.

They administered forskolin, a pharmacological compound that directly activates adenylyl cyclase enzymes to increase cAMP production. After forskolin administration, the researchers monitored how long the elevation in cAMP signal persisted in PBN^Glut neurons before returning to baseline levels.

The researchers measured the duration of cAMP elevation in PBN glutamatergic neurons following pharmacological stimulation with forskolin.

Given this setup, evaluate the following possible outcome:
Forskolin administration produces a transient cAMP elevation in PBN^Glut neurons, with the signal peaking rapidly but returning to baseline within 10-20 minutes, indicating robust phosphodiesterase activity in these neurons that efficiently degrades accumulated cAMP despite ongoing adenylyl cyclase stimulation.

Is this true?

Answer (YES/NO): NO